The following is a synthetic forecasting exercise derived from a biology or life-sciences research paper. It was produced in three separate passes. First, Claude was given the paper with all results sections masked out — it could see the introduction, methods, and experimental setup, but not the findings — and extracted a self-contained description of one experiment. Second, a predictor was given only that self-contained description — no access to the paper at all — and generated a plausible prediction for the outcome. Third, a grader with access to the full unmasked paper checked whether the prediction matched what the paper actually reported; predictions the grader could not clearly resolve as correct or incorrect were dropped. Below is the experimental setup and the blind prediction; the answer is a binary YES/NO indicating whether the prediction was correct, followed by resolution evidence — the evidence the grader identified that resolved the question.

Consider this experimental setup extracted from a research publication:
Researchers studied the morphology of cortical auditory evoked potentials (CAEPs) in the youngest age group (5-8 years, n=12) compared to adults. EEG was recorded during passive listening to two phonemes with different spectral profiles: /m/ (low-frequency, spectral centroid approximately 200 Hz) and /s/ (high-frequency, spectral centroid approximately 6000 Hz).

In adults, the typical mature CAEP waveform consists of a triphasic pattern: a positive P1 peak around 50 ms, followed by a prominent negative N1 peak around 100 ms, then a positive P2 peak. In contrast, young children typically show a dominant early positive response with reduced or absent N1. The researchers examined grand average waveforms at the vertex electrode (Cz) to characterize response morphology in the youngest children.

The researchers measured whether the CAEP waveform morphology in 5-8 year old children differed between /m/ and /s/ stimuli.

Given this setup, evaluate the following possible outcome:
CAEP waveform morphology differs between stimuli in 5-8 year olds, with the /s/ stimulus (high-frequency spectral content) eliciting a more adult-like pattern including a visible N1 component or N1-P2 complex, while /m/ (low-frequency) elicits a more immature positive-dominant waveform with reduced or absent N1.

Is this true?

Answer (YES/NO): NO